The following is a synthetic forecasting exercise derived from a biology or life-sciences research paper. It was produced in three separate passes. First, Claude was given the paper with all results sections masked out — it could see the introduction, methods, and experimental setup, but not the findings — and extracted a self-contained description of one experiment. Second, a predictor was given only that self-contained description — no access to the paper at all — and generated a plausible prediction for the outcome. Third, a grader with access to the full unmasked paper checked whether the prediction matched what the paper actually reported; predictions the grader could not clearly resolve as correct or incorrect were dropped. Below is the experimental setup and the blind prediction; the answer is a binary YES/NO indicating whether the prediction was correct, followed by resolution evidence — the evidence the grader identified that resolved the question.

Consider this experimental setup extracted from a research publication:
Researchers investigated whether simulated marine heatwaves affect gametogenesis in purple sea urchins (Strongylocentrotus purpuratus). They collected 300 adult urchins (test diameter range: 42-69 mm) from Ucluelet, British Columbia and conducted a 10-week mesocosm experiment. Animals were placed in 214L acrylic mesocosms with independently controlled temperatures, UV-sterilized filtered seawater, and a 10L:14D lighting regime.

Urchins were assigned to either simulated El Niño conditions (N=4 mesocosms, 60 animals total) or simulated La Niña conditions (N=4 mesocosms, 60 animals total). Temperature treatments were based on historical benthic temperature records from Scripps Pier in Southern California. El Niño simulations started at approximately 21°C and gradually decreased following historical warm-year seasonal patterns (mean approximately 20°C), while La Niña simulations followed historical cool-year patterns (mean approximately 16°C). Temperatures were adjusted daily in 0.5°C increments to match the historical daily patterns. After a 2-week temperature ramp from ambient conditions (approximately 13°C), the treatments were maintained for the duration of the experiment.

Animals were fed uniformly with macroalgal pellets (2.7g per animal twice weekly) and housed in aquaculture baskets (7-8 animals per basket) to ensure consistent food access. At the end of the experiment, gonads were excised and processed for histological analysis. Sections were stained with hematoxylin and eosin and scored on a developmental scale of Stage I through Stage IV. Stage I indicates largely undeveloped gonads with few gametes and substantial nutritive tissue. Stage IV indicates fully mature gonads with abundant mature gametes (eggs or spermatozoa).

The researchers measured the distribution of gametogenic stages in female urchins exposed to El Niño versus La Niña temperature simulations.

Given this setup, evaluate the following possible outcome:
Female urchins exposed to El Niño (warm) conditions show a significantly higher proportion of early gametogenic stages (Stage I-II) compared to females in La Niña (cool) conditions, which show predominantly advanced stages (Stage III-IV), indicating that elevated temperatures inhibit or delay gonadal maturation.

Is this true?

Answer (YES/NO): YES